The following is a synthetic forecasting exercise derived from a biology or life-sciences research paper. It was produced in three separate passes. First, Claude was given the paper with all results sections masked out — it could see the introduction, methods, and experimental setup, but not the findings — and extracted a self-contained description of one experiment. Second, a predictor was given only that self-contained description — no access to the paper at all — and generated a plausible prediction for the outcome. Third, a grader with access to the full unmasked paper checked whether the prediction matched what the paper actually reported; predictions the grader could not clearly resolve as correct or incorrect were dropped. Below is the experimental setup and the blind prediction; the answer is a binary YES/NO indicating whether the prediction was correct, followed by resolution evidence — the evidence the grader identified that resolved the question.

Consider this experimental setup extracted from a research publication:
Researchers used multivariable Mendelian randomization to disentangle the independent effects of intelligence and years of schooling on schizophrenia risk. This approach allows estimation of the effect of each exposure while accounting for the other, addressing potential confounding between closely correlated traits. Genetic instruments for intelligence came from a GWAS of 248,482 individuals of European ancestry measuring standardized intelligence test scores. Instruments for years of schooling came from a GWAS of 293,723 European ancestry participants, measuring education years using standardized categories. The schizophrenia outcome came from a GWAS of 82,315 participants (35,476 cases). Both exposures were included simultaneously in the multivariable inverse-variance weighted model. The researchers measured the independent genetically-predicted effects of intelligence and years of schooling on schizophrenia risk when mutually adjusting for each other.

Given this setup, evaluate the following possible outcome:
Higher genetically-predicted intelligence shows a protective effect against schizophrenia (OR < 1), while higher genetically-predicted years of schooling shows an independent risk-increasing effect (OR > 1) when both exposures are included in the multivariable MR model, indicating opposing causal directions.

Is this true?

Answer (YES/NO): YES